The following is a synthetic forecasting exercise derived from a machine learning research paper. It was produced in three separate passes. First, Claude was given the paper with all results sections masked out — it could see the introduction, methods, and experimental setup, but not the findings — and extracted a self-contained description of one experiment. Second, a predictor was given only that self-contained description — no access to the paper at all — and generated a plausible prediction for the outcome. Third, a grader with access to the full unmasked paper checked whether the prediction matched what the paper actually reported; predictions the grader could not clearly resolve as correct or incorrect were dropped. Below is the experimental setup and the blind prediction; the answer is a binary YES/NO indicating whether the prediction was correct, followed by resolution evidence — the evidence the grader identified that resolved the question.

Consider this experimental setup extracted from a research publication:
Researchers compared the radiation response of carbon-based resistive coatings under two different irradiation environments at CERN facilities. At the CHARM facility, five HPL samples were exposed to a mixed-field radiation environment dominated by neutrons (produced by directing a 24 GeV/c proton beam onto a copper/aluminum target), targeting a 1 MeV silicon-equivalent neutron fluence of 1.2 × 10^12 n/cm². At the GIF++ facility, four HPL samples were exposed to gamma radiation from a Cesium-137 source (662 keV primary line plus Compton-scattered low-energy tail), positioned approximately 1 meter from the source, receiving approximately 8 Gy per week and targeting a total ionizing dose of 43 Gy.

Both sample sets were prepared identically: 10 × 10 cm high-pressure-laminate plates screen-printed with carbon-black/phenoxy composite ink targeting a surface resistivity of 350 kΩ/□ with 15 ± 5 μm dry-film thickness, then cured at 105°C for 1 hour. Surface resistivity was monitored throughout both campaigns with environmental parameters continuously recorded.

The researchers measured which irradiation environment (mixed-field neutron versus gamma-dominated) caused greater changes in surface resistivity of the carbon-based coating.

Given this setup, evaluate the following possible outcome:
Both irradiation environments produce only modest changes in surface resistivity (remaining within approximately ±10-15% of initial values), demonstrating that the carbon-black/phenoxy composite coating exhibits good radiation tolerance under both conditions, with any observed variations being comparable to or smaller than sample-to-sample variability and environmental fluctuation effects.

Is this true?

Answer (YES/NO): YES